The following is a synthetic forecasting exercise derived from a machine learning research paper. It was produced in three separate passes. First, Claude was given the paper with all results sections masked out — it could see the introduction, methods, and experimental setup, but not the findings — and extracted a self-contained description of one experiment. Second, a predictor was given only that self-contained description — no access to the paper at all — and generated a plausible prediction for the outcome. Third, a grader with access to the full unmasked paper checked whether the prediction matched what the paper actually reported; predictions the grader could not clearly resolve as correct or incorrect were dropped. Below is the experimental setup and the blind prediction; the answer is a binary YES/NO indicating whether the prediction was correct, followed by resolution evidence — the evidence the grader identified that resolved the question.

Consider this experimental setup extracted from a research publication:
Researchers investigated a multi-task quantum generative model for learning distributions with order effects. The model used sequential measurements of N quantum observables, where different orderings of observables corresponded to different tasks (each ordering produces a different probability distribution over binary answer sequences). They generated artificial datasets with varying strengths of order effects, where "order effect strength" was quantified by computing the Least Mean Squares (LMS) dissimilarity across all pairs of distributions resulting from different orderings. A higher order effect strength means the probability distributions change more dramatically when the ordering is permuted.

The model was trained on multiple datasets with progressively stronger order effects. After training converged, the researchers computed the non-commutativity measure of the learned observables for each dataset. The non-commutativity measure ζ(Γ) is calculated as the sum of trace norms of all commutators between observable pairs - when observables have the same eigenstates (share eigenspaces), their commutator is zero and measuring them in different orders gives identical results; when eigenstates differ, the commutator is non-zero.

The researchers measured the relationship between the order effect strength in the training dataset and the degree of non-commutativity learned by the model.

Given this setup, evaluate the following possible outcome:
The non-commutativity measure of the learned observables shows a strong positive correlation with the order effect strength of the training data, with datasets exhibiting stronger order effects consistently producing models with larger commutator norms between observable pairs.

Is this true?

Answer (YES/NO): NO